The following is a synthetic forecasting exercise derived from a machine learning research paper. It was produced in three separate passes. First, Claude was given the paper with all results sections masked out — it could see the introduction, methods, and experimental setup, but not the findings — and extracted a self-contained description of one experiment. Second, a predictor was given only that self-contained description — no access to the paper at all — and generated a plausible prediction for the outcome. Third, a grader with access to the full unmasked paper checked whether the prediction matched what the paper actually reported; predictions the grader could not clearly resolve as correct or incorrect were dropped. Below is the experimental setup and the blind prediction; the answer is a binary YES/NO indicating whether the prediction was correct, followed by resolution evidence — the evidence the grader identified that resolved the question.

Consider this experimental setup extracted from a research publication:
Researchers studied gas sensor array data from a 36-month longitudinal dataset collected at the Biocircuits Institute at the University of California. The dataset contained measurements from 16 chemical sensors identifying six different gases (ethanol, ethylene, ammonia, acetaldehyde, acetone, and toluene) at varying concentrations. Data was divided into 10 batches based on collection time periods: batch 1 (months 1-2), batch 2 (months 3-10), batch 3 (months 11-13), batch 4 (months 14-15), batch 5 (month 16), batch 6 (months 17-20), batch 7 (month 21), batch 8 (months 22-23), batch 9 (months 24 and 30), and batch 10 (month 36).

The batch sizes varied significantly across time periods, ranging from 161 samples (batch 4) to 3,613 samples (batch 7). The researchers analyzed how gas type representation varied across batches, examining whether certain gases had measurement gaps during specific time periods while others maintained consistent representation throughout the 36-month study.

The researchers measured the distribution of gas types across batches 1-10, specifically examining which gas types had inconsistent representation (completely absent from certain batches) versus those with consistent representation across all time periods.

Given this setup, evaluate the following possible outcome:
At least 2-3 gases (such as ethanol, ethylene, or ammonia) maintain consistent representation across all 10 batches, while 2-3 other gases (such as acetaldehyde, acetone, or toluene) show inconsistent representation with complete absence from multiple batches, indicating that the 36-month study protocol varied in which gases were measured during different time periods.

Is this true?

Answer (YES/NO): NO